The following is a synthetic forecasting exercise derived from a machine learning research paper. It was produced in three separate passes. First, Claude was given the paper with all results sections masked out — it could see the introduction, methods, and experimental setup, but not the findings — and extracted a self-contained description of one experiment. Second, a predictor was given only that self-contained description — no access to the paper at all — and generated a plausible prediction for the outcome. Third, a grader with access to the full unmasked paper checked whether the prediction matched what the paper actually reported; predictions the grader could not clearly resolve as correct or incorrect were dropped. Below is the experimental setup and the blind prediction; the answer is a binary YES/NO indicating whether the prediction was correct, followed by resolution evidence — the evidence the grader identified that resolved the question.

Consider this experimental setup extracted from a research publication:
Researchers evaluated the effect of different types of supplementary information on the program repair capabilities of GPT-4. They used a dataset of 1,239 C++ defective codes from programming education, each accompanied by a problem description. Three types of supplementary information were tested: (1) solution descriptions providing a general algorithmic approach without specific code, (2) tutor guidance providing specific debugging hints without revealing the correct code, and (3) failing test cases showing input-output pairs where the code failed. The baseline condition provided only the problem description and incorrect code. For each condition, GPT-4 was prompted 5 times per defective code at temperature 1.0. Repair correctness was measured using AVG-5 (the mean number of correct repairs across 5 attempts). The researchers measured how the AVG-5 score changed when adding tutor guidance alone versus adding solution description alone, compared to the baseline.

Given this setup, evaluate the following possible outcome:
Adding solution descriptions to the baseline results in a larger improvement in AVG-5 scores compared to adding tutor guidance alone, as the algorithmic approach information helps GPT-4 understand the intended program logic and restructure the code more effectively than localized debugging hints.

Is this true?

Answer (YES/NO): NO